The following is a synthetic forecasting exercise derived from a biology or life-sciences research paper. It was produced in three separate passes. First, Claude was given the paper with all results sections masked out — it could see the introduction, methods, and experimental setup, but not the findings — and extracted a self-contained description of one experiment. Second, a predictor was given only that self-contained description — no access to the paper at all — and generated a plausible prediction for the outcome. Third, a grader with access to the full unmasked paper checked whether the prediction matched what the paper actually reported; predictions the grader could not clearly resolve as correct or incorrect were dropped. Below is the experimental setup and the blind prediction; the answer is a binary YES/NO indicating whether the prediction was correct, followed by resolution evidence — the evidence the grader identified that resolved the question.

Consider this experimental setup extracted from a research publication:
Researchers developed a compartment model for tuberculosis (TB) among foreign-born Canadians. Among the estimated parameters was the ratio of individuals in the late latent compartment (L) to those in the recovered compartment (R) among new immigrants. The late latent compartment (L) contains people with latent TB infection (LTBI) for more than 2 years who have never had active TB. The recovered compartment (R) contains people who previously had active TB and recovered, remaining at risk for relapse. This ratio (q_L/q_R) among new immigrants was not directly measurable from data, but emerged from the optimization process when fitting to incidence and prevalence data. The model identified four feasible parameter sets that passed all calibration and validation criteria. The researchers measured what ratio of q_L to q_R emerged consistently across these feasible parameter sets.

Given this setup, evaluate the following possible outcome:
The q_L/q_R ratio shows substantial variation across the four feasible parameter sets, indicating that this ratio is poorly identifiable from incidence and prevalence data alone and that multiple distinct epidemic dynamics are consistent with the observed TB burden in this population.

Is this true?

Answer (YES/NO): NO